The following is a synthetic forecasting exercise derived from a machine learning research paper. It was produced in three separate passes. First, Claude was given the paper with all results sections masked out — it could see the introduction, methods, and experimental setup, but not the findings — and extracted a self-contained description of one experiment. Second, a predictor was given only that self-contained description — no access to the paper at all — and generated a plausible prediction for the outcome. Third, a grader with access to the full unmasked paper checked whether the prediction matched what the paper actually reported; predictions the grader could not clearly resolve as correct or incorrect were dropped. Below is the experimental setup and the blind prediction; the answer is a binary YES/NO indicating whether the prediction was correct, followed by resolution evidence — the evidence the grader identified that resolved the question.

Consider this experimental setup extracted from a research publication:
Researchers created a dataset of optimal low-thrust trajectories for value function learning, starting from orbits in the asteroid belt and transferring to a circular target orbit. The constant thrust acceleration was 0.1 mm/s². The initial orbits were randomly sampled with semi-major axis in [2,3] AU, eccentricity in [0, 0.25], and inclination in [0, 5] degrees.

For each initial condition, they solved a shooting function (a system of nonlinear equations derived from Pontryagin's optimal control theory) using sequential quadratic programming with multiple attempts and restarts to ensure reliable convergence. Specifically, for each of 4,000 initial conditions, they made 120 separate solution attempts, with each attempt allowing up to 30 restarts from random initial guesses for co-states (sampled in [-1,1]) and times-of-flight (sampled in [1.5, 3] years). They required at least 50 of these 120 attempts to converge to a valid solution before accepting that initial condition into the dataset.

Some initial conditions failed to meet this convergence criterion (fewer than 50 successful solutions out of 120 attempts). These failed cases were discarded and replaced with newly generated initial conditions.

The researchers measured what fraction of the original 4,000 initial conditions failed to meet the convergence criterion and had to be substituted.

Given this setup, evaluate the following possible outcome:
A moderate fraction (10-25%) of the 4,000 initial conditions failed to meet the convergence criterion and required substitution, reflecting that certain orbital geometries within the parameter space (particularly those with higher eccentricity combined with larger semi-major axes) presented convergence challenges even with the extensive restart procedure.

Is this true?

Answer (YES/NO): NO